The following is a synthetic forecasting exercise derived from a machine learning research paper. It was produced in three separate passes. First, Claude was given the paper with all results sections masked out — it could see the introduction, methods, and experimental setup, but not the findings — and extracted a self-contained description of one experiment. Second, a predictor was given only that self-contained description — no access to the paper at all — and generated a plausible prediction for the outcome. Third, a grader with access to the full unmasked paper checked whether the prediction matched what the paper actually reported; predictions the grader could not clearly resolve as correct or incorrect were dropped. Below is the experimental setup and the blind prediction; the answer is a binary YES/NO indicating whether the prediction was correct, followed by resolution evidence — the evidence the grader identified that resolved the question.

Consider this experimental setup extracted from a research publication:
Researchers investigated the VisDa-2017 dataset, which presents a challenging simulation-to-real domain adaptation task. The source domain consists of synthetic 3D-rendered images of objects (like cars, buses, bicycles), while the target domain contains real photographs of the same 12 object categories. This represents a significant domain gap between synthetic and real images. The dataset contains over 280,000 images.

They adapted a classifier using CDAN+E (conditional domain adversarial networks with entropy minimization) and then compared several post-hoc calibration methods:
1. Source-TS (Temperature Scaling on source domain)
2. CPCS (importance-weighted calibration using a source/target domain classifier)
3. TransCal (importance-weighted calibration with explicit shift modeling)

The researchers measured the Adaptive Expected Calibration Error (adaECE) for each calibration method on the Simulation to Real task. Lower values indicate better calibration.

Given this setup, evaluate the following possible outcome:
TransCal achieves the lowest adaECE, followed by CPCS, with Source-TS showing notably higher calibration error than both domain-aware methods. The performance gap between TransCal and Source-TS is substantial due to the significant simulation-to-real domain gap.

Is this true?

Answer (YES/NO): NO